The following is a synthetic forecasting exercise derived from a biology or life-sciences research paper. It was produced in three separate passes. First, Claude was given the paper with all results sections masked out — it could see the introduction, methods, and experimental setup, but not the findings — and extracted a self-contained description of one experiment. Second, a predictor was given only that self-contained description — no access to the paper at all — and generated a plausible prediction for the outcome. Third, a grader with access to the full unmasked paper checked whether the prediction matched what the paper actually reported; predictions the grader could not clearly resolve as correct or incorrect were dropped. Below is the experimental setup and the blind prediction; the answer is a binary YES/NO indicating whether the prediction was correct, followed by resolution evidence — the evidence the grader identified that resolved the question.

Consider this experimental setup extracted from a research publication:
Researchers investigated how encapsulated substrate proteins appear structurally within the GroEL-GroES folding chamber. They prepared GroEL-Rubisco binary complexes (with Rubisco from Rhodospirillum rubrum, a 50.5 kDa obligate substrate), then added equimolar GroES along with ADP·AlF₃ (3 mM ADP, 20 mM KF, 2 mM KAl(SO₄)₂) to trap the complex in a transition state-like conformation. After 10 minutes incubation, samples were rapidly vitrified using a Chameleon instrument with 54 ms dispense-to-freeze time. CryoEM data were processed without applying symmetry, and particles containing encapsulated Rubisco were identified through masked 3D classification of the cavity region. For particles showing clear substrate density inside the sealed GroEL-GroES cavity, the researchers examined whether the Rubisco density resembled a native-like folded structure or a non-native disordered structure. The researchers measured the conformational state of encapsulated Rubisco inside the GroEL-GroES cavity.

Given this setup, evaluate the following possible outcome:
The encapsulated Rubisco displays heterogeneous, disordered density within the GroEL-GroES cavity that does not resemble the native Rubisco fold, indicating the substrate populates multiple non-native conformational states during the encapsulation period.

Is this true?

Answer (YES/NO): NO